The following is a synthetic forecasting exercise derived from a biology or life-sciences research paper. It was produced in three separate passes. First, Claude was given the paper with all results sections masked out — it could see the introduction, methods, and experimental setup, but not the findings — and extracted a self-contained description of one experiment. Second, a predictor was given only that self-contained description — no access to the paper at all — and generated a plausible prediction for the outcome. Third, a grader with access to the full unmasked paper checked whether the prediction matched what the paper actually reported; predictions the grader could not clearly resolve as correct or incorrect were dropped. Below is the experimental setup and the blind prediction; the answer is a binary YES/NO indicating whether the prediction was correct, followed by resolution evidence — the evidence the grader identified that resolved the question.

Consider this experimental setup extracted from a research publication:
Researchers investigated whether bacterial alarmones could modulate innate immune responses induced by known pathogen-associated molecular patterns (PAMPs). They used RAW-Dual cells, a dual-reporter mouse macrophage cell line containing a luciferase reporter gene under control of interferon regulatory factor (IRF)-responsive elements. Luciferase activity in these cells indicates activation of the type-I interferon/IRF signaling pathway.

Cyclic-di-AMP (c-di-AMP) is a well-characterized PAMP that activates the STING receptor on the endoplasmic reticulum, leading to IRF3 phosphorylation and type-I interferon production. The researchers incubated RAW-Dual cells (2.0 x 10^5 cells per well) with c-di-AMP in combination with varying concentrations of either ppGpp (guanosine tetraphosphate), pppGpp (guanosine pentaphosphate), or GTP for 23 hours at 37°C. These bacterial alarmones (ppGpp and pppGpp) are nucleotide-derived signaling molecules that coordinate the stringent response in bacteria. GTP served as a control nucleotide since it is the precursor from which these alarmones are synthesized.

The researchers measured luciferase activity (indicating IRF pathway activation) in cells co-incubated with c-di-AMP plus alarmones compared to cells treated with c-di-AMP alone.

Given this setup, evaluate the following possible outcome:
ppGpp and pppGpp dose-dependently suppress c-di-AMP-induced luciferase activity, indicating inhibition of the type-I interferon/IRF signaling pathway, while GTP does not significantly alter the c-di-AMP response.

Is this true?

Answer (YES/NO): NO